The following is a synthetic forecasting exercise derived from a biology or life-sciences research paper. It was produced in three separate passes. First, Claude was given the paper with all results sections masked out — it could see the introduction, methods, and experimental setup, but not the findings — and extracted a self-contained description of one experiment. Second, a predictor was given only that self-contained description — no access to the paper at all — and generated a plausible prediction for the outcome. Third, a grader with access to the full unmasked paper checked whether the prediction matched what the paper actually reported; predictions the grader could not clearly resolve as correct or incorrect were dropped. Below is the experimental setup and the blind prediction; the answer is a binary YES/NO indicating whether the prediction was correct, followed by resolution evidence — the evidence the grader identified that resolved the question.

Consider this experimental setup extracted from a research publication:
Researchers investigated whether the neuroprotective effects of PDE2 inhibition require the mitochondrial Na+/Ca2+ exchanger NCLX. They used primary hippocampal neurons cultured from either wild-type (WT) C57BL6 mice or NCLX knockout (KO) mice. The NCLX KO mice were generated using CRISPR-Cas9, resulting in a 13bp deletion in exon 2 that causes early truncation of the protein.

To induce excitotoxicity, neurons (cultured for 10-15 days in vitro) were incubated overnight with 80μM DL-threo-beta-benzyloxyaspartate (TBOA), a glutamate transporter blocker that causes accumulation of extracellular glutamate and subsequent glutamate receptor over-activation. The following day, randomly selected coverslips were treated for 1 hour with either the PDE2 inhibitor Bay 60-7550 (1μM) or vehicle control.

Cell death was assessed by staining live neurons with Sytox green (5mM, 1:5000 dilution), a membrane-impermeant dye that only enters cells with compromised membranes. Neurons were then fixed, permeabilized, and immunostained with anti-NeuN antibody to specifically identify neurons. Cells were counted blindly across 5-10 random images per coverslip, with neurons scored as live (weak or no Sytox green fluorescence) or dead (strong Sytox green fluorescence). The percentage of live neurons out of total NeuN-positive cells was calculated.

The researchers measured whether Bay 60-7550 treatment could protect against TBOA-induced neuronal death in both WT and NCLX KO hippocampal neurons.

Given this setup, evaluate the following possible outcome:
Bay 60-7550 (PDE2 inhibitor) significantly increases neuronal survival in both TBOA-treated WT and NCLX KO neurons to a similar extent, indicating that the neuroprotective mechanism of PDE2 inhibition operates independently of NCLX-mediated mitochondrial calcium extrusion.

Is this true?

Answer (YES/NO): NO